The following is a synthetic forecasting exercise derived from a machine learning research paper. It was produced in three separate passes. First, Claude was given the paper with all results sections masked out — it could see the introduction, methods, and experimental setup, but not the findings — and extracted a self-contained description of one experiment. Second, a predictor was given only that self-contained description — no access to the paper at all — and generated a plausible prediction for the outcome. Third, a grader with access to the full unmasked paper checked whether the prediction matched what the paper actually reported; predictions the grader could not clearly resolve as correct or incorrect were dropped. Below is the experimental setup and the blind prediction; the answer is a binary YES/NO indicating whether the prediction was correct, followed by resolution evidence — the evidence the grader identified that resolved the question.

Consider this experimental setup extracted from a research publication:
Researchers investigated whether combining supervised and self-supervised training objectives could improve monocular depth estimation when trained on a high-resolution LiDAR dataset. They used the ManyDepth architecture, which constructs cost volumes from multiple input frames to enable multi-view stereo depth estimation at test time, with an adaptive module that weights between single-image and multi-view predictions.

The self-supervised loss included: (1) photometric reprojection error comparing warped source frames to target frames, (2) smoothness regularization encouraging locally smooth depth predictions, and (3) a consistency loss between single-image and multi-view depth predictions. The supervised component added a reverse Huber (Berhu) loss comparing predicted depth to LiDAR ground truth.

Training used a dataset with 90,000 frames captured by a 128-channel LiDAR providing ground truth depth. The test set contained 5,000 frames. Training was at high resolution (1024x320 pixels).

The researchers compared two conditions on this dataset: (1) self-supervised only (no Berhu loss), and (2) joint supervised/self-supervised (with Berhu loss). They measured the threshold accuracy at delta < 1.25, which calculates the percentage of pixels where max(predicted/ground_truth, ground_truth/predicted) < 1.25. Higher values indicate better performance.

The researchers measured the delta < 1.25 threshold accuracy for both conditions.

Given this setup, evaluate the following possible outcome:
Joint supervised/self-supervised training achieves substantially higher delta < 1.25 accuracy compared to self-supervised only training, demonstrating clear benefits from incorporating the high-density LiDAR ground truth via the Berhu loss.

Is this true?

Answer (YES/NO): NO